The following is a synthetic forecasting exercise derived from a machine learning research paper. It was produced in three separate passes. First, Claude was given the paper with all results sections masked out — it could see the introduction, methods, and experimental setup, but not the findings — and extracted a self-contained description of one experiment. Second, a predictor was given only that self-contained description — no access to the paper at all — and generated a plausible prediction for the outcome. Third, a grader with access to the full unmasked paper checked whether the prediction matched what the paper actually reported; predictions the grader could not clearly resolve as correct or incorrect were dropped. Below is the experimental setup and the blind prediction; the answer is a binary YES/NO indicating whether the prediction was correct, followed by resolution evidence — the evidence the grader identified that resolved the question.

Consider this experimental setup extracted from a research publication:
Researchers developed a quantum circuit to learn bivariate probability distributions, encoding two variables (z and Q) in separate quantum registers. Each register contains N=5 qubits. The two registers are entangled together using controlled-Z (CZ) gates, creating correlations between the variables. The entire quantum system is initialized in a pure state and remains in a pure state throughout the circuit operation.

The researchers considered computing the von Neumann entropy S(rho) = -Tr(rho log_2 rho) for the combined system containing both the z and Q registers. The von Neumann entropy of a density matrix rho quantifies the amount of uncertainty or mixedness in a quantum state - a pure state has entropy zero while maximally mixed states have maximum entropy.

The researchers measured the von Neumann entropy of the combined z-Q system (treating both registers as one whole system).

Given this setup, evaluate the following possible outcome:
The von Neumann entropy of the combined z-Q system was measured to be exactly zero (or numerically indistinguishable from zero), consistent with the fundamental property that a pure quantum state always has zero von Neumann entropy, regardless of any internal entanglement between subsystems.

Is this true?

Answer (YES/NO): YES